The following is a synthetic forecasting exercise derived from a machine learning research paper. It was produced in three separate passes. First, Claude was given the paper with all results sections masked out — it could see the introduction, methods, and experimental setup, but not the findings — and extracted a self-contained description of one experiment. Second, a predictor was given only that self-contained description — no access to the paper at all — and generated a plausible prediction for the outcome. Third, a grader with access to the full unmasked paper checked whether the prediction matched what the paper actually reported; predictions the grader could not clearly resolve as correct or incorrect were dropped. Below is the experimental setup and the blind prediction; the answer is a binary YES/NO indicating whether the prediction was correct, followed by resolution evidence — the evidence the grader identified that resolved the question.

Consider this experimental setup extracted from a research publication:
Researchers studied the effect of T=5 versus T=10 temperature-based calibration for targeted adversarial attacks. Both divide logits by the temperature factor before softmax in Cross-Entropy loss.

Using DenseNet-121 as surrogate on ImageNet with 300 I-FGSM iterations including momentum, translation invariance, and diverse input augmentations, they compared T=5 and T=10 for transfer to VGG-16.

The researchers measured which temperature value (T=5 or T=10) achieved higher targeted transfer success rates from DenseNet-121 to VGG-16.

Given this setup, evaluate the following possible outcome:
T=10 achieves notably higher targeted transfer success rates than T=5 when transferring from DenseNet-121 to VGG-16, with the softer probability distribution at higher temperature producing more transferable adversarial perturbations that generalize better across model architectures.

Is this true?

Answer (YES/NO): NO